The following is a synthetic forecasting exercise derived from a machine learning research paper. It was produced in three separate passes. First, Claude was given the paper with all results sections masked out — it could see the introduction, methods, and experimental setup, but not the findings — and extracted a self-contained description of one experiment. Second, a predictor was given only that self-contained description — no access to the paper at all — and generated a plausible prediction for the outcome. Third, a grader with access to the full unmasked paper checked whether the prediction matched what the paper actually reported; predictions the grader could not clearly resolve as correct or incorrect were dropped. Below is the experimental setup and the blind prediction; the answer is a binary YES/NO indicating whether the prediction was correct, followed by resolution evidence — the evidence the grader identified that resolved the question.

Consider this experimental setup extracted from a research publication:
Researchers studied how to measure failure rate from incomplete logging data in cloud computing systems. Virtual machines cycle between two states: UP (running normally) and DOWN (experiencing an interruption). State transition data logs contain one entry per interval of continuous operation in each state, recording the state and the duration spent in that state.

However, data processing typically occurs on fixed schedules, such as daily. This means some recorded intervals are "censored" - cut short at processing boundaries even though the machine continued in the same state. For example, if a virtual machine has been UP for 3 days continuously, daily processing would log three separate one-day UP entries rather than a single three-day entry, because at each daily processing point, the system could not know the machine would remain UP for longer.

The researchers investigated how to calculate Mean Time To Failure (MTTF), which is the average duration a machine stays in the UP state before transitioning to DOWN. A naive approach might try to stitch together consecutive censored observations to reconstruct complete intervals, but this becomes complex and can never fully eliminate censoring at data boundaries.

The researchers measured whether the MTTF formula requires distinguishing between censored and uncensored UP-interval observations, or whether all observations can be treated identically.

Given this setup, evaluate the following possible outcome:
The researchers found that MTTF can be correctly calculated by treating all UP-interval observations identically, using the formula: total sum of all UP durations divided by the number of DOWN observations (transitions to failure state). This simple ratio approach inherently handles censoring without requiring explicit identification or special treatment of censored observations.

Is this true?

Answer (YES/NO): YES